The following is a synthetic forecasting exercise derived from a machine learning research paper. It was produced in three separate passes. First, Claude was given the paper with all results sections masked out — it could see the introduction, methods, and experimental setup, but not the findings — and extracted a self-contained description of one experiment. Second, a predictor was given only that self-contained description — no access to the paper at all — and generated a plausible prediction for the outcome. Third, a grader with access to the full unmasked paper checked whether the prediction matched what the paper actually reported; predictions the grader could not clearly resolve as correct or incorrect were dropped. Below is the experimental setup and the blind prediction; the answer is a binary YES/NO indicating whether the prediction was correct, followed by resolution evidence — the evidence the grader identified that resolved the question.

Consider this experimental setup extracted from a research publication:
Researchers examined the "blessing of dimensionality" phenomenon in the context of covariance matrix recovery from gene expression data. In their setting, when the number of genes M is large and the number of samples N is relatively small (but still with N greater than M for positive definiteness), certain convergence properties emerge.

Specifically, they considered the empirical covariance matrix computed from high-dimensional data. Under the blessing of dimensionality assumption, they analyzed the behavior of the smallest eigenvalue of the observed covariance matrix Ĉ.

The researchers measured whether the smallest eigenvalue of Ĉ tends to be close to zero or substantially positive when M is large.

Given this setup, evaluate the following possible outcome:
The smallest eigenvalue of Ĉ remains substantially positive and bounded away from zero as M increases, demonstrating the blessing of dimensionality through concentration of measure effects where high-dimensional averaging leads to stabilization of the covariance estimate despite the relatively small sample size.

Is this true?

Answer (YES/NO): NO